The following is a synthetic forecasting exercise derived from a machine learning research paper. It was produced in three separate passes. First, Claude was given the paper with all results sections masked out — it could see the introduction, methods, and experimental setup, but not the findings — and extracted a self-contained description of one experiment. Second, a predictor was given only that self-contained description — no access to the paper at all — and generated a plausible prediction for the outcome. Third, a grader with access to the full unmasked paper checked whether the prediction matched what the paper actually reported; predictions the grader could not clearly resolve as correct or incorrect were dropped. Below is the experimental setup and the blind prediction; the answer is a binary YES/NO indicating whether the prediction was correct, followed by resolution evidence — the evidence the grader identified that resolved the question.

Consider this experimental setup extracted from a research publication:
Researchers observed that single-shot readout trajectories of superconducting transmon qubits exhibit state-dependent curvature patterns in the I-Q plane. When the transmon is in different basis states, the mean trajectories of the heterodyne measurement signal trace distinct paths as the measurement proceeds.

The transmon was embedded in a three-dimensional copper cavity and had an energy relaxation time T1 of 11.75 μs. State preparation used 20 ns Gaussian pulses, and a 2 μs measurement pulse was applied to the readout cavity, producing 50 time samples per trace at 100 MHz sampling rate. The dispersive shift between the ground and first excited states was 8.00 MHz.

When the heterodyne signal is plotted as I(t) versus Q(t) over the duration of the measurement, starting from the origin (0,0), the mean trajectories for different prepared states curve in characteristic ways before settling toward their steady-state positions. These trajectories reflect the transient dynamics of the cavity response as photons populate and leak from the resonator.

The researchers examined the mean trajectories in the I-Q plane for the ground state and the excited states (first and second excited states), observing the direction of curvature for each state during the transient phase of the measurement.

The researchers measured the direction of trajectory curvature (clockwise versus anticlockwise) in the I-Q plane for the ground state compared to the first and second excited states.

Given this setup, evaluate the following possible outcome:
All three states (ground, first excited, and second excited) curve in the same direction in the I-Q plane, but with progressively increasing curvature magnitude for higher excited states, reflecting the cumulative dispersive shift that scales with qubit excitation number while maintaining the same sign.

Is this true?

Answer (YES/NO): NO